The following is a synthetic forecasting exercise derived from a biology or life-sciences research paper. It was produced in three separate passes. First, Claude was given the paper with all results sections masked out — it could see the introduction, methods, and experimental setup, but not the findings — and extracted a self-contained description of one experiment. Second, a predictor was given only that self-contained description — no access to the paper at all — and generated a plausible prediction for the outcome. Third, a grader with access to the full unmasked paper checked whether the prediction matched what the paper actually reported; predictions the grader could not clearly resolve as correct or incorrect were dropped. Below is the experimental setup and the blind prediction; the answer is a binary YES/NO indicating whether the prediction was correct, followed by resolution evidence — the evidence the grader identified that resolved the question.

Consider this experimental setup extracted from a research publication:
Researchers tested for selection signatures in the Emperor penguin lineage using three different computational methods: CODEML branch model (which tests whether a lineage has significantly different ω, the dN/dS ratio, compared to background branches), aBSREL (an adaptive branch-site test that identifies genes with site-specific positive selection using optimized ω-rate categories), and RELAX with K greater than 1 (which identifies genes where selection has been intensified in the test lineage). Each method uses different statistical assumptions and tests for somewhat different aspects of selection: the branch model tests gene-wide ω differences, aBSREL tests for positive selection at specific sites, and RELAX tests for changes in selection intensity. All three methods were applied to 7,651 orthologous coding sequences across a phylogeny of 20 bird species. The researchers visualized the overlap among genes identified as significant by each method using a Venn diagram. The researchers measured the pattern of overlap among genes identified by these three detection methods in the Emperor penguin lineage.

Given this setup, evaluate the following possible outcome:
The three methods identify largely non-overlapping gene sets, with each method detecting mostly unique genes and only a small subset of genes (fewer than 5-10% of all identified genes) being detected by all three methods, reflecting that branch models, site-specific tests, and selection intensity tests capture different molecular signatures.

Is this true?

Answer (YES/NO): NO